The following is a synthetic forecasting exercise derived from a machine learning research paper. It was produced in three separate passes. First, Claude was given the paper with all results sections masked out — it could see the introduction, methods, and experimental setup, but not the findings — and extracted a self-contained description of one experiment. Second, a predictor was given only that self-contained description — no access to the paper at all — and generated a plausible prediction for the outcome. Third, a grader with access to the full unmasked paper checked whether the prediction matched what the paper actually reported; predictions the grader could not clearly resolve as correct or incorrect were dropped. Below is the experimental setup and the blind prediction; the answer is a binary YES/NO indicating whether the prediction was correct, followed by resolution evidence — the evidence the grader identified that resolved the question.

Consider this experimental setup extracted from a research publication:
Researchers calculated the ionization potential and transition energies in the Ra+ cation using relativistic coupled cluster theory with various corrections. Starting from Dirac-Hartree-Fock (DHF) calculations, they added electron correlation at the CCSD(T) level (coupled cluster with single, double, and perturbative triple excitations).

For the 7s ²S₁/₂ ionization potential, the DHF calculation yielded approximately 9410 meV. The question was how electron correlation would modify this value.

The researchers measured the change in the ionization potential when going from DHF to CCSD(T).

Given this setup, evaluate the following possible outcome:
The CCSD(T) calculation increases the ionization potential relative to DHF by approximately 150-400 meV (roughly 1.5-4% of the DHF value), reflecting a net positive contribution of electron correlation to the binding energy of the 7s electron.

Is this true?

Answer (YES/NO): NO